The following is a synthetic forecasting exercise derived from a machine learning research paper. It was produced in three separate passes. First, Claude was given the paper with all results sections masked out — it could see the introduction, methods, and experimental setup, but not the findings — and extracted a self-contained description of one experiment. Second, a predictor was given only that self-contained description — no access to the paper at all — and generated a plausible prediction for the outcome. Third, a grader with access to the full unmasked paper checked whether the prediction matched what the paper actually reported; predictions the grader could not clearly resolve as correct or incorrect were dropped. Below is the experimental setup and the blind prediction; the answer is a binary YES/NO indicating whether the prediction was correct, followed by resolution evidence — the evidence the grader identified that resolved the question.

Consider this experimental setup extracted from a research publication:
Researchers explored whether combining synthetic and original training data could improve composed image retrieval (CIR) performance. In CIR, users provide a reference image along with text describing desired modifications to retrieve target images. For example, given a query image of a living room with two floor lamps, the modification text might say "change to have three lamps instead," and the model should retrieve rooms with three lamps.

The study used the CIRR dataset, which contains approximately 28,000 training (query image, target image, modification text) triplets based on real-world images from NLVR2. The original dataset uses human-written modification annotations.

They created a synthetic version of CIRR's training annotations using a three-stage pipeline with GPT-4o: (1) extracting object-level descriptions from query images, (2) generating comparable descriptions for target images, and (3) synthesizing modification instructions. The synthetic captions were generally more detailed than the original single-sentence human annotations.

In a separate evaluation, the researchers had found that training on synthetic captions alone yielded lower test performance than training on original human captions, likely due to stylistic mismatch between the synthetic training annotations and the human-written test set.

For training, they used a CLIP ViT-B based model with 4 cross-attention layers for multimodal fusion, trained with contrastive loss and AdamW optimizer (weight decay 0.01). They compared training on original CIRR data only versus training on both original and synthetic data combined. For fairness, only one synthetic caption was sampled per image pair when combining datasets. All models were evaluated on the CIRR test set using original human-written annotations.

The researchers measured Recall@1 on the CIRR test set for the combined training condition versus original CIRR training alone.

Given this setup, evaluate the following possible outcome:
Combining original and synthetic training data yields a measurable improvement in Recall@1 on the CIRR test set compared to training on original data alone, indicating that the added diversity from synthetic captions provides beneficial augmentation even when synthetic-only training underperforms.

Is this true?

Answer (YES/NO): YES